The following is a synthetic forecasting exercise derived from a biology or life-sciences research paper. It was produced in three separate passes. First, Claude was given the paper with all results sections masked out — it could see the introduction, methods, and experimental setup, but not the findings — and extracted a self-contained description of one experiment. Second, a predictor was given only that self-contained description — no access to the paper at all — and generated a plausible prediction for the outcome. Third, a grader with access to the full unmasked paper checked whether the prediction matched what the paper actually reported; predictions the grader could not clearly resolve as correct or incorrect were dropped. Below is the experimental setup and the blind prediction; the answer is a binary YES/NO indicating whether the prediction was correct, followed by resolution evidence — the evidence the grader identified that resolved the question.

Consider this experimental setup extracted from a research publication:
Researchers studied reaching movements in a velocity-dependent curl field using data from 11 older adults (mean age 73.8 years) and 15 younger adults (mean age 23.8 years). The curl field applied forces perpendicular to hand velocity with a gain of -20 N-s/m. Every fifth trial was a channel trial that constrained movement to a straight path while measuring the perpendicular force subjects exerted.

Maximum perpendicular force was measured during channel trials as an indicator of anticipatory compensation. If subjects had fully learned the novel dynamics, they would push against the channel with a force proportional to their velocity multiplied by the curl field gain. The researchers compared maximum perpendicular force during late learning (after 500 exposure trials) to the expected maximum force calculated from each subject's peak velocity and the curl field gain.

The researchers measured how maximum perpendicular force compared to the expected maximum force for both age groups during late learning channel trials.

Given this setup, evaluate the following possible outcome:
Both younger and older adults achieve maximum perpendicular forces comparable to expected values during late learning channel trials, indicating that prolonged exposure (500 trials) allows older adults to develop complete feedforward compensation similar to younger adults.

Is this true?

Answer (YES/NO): NO